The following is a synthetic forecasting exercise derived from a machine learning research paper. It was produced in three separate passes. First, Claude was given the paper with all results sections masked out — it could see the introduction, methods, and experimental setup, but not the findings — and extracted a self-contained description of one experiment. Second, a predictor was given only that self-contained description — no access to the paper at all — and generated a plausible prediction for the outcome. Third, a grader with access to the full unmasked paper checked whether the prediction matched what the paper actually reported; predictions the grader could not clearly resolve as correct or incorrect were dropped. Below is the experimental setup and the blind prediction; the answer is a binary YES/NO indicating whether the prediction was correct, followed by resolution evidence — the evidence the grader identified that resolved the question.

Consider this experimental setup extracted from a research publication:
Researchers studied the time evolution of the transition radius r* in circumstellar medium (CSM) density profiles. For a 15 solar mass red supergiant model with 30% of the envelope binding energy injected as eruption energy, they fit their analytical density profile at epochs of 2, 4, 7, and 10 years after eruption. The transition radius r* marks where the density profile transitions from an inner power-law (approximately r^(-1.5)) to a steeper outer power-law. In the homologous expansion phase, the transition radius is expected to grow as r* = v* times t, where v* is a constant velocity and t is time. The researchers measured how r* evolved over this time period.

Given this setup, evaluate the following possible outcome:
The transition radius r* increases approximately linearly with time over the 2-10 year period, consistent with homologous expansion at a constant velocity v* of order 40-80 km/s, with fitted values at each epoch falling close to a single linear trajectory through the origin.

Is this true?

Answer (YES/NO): YES